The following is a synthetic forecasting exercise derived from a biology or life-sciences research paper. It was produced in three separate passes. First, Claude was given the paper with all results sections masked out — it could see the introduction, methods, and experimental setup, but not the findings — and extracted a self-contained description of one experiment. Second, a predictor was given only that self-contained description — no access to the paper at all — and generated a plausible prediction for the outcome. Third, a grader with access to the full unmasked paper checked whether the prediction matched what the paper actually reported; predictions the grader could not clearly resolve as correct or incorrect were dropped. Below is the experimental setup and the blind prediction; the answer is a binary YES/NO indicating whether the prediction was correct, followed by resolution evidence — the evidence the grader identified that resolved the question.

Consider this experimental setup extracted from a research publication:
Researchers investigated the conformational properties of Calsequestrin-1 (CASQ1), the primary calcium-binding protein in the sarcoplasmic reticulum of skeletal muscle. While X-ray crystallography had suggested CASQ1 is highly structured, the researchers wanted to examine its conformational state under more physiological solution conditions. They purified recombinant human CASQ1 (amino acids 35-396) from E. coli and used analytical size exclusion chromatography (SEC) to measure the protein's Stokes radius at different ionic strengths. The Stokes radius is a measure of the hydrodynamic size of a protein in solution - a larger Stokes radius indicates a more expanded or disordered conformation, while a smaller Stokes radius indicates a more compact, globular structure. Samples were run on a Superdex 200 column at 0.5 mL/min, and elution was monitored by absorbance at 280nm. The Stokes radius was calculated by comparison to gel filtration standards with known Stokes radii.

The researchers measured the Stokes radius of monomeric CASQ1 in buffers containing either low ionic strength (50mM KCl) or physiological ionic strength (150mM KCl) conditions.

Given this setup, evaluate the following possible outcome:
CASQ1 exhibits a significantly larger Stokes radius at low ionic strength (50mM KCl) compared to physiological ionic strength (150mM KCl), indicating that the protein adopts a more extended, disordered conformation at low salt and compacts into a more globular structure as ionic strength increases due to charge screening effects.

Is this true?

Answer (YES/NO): YES